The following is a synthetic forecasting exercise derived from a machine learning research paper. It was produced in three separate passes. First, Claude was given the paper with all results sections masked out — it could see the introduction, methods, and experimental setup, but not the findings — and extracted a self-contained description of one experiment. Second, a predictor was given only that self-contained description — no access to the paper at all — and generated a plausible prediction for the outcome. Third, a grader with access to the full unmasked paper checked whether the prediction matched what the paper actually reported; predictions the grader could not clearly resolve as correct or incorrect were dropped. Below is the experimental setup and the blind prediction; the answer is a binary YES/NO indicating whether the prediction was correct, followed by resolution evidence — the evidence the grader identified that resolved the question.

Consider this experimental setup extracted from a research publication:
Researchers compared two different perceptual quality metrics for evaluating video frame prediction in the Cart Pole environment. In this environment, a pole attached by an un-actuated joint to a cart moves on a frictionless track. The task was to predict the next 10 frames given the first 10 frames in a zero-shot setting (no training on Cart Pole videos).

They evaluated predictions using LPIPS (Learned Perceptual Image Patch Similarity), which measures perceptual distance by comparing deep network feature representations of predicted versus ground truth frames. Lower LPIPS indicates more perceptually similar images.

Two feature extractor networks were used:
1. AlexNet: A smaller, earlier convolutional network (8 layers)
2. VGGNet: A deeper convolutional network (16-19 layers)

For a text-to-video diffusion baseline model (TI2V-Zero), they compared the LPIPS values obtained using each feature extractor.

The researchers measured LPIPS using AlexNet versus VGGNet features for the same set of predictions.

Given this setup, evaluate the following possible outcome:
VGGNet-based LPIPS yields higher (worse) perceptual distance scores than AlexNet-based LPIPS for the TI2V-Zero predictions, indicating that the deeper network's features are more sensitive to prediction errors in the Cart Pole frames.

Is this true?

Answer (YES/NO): YES